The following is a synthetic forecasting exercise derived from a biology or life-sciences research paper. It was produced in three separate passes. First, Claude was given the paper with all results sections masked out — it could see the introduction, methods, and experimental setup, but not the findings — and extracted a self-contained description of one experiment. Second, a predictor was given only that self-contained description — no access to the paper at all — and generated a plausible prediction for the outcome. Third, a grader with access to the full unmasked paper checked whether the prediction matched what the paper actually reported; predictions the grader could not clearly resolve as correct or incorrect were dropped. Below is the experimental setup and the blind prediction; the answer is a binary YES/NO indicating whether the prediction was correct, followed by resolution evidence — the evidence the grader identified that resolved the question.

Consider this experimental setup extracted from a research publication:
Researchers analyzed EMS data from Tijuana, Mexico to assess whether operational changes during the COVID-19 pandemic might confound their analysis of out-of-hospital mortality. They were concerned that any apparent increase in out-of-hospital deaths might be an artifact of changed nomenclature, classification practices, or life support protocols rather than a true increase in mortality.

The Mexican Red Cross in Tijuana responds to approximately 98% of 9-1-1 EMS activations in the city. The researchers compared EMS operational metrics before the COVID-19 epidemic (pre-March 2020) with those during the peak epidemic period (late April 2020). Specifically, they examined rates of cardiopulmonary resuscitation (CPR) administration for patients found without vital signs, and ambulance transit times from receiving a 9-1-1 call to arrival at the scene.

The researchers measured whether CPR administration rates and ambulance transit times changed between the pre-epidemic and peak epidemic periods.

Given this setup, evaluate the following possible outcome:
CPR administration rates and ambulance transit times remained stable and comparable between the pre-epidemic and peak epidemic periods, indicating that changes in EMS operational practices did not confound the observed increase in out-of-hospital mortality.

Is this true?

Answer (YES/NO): NO